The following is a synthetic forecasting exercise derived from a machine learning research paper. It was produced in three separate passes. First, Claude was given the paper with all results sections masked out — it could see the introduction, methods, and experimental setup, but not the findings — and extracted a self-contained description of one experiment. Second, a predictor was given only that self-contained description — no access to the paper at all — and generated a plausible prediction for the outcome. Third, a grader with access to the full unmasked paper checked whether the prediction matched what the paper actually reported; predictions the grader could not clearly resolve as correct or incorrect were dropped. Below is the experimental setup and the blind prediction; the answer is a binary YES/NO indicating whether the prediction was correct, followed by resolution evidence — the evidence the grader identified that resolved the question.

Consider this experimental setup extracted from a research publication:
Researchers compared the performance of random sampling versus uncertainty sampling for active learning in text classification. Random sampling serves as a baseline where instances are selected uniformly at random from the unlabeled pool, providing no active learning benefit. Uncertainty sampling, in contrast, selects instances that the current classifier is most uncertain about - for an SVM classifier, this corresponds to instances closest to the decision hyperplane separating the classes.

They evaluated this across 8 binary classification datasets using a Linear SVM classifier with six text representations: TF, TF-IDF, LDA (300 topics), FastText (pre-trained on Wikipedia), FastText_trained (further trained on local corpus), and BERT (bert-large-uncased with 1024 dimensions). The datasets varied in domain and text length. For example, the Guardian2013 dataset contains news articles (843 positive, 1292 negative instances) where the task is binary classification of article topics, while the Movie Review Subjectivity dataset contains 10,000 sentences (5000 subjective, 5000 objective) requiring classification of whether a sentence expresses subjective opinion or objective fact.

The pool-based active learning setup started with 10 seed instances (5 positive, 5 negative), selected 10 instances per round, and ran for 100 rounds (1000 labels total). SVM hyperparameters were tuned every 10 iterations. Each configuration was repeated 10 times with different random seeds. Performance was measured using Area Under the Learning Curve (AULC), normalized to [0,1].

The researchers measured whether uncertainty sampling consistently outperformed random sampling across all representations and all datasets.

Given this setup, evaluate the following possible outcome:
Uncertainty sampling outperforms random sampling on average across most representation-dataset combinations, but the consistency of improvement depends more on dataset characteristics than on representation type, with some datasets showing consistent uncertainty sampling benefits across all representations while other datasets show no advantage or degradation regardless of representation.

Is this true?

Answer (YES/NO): NO